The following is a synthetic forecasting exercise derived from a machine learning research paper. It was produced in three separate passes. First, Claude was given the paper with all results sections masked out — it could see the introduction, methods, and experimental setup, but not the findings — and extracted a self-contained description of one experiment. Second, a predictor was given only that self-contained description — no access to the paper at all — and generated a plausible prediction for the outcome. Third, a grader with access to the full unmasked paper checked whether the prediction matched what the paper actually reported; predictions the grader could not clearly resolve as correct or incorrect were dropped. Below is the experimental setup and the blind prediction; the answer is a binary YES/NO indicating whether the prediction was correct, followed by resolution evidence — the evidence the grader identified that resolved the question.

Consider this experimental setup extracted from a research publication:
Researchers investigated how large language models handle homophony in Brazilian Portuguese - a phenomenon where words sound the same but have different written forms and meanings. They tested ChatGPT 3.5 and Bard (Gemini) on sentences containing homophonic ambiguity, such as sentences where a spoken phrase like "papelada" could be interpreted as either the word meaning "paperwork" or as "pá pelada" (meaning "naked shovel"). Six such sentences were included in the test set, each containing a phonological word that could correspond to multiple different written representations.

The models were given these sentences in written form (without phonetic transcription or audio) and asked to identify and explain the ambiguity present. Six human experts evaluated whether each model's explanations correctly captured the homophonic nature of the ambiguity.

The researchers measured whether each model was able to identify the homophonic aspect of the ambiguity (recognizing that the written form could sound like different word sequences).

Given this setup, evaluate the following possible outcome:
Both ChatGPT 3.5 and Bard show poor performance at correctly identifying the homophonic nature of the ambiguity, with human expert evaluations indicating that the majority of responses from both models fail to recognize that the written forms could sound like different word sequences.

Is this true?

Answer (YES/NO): NO